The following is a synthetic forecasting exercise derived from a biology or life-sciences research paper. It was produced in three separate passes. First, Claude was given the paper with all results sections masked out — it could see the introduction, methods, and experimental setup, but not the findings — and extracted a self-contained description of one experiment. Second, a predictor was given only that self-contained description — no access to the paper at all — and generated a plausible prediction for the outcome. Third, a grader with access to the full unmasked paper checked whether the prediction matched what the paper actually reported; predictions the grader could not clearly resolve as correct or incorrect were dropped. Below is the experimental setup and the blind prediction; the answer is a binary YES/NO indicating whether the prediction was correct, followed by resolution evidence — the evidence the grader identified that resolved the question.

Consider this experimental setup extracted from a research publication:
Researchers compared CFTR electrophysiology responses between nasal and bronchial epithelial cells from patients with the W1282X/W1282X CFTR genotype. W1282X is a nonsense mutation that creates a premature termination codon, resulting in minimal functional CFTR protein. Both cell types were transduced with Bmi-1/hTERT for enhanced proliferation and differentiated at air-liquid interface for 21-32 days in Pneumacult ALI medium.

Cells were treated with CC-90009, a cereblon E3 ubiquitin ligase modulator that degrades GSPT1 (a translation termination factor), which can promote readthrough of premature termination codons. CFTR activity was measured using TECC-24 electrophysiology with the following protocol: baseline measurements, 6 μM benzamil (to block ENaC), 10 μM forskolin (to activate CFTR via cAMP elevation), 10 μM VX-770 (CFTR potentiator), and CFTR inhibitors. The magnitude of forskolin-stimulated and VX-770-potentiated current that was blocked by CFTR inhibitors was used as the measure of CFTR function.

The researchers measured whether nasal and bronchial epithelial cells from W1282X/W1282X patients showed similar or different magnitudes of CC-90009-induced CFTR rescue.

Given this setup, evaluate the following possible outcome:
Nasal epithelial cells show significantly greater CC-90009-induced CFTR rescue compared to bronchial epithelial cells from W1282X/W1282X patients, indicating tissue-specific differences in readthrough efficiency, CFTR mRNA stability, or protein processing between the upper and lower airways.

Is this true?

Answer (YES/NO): NO